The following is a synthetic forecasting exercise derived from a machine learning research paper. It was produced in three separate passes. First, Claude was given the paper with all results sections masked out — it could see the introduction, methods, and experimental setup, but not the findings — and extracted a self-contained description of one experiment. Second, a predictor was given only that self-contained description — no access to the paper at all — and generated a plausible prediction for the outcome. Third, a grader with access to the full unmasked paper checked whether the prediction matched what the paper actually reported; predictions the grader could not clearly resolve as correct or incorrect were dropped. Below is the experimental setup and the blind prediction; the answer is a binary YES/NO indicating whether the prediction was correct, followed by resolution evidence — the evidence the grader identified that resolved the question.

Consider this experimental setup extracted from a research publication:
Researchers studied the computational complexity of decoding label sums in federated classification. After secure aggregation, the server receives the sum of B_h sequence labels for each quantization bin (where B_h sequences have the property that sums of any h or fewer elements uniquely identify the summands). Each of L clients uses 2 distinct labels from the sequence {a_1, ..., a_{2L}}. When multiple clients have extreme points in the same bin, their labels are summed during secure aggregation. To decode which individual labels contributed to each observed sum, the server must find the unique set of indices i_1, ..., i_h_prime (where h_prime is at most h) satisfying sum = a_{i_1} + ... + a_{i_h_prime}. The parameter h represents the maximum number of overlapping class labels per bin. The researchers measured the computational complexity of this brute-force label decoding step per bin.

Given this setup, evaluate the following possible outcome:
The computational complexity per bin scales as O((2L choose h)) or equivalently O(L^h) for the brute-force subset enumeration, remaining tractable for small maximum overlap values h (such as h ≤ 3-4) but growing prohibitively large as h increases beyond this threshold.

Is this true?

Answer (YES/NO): NO